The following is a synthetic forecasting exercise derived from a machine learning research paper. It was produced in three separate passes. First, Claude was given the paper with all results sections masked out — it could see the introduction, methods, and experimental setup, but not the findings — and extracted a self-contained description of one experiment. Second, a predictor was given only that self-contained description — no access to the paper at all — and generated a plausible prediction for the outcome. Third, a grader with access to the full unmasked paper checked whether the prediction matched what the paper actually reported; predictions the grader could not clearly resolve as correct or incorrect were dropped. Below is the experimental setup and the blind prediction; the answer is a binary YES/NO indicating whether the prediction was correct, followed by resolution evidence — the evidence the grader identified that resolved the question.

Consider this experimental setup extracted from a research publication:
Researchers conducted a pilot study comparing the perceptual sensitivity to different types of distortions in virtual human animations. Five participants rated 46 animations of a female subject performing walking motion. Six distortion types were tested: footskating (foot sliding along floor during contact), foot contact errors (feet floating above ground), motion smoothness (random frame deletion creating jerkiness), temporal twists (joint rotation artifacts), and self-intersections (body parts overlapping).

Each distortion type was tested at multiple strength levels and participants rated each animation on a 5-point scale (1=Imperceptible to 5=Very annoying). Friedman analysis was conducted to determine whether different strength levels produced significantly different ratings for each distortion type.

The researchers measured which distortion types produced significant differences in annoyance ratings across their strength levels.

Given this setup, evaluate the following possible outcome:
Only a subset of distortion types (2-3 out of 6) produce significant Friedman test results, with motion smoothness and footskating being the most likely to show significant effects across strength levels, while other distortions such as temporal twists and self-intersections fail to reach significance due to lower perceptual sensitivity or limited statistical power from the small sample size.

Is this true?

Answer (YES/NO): NO